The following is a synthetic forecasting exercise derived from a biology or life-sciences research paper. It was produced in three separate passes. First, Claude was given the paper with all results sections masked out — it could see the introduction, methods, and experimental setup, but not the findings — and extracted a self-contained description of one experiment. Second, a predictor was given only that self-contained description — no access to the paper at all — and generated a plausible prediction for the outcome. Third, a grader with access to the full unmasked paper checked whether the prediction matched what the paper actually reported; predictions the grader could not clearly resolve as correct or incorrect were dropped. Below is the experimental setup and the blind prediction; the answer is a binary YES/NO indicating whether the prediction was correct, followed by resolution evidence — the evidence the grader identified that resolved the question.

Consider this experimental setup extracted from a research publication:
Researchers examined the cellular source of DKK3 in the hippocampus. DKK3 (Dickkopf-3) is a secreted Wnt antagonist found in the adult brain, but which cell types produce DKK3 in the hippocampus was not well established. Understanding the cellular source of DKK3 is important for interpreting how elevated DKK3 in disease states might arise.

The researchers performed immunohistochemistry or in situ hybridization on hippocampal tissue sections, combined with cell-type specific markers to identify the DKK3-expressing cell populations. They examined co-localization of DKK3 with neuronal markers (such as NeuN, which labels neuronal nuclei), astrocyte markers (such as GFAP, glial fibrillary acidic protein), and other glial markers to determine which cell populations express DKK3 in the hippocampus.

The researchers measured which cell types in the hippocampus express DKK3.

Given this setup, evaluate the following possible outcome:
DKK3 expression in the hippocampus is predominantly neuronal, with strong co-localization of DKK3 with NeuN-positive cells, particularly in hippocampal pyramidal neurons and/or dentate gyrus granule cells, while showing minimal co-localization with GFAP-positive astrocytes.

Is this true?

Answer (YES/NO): NO